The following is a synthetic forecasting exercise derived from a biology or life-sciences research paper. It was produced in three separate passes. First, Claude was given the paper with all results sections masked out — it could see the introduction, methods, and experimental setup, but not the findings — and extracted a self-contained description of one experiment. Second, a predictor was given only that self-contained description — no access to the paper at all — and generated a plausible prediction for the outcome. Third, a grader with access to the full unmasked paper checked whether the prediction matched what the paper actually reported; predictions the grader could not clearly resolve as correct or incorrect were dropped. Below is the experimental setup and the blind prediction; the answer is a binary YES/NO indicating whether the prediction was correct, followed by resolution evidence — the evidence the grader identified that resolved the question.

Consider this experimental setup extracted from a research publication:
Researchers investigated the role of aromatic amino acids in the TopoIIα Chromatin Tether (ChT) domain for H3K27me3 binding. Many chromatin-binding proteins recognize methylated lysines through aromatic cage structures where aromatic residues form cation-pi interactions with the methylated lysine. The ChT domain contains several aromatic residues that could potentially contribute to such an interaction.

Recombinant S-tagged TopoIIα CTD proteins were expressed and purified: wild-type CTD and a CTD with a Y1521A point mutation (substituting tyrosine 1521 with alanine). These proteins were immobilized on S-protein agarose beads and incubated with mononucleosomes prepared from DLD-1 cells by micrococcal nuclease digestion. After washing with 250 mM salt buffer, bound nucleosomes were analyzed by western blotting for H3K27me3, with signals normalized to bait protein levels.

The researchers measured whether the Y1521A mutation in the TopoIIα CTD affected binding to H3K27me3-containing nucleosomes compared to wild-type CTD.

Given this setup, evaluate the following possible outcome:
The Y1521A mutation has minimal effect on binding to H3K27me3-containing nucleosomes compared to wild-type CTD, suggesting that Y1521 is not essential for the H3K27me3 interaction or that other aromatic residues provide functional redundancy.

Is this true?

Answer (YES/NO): NO